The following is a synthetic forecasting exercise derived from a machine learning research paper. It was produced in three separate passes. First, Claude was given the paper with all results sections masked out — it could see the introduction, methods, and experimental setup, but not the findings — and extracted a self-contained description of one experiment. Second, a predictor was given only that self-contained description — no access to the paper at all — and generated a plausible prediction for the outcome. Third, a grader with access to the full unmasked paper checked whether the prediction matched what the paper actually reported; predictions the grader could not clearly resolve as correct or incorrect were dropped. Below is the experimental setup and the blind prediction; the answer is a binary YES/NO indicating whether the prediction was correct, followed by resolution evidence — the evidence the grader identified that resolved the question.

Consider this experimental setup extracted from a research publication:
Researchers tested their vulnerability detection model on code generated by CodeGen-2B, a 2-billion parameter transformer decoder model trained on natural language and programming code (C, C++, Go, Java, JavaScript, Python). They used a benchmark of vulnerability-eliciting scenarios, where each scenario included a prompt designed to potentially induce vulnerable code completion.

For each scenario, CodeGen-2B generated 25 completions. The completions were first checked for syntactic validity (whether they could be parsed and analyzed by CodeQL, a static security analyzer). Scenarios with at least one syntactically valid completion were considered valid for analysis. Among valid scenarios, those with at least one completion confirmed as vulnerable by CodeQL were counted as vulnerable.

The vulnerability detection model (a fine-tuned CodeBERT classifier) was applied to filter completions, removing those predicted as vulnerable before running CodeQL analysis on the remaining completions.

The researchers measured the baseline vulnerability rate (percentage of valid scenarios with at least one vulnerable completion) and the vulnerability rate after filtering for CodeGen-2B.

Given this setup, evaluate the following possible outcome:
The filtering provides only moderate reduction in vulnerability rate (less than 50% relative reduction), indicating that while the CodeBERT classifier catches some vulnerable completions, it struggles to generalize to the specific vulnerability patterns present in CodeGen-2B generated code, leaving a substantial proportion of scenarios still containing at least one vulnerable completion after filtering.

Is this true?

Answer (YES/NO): NO